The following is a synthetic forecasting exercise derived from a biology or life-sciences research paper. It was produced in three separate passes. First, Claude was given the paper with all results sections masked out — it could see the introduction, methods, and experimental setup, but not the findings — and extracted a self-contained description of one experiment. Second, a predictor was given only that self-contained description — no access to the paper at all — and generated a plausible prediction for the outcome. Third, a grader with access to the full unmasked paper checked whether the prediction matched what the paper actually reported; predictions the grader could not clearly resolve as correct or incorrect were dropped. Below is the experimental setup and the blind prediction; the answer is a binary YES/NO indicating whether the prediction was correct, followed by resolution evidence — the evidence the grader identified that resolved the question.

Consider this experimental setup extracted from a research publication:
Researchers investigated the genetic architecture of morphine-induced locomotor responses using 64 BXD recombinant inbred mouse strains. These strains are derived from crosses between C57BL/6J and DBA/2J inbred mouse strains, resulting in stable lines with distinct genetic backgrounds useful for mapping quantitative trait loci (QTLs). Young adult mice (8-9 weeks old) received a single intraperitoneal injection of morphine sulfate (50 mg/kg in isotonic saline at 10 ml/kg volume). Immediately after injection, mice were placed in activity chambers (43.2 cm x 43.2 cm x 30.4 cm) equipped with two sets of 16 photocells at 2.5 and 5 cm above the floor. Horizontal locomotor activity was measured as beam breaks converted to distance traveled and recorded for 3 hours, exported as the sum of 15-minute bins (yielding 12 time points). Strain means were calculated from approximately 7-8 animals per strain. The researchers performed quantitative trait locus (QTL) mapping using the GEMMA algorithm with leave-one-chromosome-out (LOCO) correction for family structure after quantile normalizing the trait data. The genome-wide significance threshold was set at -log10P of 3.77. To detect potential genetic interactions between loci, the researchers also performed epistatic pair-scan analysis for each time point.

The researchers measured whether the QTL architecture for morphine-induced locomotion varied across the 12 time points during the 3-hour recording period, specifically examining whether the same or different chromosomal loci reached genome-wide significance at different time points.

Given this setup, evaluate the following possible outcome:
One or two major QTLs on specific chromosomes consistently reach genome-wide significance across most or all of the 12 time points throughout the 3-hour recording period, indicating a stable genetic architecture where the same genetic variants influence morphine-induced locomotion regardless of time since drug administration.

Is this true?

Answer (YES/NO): NO